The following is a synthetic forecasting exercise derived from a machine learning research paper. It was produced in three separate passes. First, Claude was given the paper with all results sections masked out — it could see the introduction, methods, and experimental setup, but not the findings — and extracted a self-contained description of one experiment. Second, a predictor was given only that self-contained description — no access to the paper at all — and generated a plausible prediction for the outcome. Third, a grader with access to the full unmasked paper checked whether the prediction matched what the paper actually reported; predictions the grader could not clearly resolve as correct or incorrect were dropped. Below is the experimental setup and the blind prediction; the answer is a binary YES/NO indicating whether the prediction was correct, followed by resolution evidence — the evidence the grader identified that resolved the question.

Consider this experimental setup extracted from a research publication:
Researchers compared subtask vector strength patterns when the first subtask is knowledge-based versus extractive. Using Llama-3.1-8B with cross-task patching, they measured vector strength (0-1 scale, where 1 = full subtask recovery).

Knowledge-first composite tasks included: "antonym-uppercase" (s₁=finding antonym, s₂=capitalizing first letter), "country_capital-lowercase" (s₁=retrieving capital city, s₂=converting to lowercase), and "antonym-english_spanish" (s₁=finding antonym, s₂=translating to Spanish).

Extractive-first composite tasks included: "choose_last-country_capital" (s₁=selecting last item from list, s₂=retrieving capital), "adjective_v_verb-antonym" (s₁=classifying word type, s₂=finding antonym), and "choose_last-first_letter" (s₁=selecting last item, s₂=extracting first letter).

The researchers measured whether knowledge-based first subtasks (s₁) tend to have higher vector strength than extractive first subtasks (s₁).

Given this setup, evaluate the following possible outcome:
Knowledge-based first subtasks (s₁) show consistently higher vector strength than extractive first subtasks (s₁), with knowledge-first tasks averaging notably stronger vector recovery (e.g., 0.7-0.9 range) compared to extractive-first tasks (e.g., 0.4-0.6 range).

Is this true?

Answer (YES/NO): NO